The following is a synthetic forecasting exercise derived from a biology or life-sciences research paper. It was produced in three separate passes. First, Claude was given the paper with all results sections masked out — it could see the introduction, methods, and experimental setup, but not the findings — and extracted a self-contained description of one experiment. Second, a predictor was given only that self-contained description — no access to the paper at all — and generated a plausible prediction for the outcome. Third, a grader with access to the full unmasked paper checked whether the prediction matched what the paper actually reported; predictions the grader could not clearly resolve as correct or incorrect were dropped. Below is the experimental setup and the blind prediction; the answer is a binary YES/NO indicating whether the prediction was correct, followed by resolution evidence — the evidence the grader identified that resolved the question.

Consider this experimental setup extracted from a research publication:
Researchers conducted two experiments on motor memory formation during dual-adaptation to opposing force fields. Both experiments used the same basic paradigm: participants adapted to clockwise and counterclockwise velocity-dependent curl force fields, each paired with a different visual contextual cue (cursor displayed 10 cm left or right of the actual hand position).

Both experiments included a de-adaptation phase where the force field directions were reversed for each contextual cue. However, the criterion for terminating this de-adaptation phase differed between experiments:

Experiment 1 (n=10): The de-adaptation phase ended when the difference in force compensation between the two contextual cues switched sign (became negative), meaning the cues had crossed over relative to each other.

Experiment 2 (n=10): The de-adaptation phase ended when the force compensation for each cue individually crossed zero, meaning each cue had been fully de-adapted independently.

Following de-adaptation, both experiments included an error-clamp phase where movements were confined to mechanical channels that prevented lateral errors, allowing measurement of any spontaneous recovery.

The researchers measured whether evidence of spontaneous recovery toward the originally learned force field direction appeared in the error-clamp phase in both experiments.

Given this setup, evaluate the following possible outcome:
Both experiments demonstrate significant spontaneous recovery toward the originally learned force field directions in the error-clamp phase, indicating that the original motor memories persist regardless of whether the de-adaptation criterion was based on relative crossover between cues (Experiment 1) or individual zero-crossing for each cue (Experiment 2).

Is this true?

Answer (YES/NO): YES